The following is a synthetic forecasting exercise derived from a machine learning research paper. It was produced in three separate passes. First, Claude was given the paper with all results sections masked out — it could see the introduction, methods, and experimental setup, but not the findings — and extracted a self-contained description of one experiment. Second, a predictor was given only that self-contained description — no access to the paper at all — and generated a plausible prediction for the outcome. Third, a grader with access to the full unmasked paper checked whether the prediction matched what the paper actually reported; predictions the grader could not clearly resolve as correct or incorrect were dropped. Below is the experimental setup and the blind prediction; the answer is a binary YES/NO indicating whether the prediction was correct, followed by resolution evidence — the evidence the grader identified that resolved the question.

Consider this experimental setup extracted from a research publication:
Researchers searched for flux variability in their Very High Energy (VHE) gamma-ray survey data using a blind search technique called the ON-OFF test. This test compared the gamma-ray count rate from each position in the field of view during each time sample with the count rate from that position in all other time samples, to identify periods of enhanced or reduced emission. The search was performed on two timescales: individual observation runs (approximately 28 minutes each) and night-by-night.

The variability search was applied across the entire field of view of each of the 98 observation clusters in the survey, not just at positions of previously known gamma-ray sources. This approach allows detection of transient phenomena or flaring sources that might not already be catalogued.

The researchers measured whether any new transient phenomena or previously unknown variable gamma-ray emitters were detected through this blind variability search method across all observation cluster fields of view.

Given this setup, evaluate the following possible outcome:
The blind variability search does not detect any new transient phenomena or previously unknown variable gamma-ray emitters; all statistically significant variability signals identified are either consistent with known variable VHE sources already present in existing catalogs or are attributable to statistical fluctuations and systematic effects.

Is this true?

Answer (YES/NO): YES